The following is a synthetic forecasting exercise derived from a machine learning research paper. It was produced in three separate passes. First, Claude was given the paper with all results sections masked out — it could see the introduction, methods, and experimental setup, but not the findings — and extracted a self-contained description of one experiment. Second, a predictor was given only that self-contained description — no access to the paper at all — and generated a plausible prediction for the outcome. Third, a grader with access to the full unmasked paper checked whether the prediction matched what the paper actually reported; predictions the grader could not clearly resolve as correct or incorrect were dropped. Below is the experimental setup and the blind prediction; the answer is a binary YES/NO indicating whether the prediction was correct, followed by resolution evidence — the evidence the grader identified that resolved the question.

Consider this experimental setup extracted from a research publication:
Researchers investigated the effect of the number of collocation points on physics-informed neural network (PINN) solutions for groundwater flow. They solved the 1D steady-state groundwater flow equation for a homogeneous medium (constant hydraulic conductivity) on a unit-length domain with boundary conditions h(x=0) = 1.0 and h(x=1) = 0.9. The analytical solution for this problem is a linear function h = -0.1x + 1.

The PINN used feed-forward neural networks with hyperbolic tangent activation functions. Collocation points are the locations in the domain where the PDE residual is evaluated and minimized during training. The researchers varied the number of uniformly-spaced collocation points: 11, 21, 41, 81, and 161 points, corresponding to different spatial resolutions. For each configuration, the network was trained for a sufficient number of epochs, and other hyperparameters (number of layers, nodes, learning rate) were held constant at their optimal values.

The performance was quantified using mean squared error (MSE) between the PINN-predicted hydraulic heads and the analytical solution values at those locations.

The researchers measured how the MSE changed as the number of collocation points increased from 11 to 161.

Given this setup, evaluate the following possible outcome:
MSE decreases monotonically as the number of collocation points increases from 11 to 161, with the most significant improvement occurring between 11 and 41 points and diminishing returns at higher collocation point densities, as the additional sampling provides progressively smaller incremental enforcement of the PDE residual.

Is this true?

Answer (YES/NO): NO